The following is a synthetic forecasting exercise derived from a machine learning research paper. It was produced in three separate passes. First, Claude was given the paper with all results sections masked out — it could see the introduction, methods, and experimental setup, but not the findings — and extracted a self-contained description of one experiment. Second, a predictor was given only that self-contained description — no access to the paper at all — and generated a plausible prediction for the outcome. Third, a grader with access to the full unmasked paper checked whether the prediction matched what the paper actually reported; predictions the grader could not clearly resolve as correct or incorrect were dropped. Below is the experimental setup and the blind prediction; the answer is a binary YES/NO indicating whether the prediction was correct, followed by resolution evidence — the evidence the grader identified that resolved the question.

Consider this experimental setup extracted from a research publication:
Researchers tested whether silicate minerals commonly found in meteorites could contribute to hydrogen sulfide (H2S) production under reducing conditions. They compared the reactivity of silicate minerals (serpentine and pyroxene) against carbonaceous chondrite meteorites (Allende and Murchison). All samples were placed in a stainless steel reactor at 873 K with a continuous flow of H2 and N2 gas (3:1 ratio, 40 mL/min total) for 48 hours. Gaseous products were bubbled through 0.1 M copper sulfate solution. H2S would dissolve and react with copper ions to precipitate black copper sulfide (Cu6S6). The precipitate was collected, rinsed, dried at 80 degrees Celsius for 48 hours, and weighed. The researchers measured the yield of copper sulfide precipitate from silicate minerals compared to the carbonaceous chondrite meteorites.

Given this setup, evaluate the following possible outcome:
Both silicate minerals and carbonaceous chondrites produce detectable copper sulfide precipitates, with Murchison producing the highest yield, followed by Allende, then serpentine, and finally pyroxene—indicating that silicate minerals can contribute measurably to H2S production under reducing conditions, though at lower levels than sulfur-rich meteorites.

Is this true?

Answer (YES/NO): NO